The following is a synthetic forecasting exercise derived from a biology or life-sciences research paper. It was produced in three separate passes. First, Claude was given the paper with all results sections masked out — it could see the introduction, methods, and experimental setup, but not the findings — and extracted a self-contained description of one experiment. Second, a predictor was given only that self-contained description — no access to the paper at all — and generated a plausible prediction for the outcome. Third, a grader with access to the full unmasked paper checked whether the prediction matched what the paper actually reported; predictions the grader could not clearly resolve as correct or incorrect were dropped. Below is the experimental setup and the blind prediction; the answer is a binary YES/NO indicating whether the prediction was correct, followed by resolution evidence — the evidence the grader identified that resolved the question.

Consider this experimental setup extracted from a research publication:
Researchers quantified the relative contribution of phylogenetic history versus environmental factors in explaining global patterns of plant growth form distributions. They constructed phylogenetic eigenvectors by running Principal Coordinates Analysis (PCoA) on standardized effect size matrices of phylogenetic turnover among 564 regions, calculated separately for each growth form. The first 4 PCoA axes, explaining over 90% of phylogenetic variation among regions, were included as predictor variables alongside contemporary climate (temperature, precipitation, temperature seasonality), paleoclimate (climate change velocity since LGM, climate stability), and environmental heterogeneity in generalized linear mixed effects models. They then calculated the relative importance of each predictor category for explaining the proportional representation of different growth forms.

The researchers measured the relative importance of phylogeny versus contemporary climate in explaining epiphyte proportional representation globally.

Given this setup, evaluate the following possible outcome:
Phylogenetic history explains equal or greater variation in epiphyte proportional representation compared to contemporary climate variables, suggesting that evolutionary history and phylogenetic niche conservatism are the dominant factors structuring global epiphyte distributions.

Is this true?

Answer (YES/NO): NO